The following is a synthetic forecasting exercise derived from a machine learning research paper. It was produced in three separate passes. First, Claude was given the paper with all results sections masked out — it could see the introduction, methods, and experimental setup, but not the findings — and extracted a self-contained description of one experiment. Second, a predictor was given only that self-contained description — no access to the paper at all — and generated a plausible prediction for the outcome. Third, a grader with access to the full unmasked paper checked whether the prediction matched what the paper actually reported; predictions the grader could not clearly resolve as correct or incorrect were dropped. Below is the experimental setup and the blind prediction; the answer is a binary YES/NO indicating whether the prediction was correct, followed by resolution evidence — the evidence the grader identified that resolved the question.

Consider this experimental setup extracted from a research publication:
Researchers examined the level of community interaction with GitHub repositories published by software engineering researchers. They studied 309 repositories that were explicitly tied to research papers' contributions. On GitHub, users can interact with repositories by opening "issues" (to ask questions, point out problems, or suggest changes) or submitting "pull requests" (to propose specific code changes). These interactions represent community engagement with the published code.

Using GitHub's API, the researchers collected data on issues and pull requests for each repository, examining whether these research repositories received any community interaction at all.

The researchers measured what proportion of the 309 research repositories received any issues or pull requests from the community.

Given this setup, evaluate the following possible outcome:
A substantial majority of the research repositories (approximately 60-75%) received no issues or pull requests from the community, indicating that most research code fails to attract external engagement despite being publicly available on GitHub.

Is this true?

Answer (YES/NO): YES